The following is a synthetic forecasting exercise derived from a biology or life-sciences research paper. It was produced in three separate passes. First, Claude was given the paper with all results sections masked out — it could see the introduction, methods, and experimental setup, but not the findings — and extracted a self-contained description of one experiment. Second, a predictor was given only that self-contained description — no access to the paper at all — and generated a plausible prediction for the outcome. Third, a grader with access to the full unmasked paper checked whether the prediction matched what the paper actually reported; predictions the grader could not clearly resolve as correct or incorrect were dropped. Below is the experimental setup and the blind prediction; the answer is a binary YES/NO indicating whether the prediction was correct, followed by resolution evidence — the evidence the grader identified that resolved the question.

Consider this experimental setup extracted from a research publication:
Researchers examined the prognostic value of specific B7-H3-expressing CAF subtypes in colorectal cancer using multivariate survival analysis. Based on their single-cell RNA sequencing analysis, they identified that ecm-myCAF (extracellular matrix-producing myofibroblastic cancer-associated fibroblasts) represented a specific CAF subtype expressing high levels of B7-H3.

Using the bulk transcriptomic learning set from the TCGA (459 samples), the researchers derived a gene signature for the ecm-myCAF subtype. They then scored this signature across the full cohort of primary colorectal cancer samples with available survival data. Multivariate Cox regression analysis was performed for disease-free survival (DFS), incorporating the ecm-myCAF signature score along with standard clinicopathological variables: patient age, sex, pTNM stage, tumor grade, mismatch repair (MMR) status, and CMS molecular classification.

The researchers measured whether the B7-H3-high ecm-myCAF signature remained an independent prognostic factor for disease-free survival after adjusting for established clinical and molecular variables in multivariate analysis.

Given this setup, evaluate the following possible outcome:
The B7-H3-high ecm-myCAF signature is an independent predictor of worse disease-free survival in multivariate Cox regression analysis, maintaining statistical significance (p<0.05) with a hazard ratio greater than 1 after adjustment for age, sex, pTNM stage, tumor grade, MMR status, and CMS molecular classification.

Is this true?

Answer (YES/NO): YES